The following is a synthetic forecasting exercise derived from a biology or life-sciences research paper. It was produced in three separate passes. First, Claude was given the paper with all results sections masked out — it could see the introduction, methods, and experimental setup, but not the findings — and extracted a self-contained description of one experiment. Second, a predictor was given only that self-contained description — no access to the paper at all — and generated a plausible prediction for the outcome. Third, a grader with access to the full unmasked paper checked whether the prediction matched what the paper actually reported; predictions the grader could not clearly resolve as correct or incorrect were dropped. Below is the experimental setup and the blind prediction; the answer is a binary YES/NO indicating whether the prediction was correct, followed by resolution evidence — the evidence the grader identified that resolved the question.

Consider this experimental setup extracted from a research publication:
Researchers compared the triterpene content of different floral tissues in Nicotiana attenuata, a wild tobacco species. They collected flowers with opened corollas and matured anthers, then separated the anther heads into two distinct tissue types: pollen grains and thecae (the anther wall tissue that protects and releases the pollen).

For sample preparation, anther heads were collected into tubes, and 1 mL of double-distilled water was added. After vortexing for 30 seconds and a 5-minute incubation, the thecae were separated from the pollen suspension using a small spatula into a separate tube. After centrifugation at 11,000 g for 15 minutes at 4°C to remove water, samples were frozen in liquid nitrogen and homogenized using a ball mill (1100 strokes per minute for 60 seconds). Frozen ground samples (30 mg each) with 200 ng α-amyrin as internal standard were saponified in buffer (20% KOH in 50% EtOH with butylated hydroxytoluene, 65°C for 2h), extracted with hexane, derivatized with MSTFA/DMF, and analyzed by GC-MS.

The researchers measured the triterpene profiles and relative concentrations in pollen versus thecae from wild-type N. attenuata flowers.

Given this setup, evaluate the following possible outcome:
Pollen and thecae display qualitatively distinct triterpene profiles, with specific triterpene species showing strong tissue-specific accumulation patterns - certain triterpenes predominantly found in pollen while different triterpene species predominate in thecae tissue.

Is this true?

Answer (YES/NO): NO